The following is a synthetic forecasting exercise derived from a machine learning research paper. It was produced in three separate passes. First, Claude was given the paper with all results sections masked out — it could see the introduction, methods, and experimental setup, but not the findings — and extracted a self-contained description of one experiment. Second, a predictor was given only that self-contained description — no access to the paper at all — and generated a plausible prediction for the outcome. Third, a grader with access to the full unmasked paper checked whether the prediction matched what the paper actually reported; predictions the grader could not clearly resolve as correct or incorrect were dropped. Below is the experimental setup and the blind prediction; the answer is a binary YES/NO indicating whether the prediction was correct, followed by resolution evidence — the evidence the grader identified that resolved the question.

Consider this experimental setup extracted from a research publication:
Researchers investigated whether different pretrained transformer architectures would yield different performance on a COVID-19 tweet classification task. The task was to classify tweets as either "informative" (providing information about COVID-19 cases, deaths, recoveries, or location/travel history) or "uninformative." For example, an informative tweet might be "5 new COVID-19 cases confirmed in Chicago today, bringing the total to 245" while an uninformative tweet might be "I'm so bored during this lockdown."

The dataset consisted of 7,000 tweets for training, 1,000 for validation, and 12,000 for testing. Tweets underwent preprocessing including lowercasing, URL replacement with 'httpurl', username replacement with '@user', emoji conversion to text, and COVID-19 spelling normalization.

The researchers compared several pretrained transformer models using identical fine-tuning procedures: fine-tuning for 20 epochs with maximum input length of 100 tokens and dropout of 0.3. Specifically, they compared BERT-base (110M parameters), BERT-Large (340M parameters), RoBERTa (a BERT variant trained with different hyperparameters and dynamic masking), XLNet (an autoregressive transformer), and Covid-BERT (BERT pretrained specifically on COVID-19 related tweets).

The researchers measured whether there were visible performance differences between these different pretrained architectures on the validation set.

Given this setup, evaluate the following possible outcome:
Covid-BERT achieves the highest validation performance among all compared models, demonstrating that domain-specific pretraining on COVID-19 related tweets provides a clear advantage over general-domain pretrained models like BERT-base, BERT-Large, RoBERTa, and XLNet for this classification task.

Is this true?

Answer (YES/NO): NO